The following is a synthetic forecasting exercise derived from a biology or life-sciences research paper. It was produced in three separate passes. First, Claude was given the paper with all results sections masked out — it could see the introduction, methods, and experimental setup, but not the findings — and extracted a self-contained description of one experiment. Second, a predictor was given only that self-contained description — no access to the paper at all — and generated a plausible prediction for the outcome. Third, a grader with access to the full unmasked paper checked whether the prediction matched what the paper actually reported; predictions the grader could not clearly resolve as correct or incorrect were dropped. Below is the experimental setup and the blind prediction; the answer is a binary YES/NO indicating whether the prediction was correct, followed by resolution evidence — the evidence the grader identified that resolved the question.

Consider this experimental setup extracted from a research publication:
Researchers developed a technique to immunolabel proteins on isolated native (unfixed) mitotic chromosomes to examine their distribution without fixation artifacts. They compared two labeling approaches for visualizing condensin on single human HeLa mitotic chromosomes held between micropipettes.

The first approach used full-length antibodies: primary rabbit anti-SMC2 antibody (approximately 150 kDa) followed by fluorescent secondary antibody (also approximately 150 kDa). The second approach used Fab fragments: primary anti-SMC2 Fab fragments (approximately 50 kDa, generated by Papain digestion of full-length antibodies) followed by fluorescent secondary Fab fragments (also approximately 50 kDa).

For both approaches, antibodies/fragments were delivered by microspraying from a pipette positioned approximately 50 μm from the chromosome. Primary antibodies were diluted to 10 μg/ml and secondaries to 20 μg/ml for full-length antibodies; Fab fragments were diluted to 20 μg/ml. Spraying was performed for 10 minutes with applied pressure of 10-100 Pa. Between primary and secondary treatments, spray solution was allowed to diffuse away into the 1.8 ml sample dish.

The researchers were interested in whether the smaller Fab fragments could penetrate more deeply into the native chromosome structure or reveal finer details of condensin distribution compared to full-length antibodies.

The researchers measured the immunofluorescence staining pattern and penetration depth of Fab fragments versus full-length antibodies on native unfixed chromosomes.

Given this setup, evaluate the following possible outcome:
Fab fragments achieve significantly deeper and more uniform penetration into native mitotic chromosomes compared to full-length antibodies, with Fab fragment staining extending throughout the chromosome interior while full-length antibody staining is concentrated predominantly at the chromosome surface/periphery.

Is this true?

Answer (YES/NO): NO